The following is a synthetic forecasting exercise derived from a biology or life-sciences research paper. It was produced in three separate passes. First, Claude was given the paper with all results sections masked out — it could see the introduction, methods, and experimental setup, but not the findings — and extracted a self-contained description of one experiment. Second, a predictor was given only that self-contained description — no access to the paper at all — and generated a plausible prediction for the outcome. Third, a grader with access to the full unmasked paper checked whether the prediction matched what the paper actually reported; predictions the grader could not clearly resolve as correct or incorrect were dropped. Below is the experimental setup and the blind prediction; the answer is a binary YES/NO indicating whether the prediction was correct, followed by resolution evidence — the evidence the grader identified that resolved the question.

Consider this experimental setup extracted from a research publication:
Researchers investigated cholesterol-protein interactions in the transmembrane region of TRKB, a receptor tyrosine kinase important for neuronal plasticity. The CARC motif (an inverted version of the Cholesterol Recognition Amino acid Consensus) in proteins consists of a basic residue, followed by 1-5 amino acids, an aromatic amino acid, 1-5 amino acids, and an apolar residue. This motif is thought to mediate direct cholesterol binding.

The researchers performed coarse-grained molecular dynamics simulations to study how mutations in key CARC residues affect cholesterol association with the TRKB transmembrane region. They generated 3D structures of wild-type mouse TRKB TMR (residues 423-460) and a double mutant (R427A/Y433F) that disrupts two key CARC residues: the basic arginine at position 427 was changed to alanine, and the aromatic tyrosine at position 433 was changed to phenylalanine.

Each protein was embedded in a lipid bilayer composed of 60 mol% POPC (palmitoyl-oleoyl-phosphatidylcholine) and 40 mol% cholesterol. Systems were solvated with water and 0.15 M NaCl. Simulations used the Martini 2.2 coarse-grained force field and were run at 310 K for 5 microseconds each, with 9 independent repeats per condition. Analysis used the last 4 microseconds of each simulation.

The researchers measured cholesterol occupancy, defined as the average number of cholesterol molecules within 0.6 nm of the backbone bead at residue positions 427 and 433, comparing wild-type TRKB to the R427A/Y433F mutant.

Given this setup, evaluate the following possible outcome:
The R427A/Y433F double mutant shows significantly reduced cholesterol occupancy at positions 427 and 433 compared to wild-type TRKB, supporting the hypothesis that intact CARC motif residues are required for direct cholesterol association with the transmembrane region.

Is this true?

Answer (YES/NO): YES